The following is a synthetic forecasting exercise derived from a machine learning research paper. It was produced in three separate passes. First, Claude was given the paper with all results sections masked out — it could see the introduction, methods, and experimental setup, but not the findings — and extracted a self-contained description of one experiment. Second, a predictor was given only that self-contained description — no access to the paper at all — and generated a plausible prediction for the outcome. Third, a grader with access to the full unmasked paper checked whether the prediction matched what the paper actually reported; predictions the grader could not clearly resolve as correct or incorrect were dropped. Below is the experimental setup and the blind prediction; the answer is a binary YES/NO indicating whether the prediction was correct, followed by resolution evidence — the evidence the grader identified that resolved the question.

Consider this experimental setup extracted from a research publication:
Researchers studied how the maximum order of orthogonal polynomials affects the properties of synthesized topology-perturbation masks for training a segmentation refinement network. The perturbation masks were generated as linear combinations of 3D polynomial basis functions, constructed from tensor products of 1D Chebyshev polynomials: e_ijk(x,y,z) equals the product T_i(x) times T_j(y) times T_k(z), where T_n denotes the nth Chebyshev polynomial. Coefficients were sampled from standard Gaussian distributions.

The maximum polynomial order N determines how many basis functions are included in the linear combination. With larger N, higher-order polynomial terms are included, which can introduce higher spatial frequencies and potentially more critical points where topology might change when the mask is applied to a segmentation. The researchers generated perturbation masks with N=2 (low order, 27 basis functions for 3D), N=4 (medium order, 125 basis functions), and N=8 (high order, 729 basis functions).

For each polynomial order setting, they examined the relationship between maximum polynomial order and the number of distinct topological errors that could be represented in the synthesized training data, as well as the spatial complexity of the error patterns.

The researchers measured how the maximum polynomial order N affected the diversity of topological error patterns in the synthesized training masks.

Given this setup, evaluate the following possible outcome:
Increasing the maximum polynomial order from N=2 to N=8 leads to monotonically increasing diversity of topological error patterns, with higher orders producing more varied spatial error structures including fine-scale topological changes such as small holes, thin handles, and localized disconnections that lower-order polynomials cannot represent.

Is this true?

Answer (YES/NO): NO